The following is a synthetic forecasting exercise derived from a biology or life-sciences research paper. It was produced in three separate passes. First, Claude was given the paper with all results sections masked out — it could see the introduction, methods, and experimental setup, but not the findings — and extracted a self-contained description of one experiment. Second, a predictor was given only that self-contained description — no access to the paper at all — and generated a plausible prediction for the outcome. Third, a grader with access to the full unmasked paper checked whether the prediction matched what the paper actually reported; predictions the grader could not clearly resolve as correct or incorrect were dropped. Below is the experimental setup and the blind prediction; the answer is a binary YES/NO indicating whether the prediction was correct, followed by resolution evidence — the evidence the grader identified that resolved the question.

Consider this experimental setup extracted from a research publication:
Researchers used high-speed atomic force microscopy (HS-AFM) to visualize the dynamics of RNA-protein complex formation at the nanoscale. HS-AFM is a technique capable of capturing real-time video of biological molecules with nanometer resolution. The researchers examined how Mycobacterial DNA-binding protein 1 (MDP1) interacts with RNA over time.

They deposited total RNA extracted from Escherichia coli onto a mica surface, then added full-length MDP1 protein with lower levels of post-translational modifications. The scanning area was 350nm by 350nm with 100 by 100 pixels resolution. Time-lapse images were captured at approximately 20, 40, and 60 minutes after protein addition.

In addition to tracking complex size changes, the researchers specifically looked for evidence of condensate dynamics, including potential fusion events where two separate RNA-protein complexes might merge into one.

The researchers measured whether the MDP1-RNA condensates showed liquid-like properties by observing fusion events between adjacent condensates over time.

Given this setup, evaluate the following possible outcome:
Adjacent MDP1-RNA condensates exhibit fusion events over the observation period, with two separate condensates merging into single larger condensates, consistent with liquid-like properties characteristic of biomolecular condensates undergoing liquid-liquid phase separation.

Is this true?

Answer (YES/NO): NO